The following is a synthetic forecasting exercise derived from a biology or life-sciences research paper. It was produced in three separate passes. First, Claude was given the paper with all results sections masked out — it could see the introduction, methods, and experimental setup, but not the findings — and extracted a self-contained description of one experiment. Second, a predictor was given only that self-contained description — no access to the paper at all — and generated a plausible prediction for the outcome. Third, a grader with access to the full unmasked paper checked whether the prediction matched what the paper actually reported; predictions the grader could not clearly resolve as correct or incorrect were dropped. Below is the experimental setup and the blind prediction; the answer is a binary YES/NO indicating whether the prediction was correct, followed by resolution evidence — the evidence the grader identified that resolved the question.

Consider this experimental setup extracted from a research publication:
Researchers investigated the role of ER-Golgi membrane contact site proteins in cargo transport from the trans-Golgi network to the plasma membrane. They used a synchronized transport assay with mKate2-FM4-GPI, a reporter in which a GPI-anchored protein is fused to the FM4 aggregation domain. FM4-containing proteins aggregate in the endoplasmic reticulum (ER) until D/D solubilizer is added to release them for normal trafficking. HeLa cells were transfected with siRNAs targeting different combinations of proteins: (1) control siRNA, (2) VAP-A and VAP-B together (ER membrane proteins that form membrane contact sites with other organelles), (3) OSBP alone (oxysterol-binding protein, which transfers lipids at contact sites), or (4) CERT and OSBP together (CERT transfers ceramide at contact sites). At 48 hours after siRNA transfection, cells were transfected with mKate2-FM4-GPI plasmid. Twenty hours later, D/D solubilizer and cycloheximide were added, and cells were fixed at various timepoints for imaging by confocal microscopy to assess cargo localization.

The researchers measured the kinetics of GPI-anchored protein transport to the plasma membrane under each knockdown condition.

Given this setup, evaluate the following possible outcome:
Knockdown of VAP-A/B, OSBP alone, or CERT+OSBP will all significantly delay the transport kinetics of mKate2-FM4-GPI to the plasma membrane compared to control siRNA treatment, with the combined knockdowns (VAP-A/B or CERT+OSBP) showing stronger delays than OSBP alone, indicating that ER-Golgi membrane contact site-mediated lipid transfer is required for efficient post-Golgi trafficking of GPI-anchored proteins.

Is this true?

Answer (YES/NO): YES